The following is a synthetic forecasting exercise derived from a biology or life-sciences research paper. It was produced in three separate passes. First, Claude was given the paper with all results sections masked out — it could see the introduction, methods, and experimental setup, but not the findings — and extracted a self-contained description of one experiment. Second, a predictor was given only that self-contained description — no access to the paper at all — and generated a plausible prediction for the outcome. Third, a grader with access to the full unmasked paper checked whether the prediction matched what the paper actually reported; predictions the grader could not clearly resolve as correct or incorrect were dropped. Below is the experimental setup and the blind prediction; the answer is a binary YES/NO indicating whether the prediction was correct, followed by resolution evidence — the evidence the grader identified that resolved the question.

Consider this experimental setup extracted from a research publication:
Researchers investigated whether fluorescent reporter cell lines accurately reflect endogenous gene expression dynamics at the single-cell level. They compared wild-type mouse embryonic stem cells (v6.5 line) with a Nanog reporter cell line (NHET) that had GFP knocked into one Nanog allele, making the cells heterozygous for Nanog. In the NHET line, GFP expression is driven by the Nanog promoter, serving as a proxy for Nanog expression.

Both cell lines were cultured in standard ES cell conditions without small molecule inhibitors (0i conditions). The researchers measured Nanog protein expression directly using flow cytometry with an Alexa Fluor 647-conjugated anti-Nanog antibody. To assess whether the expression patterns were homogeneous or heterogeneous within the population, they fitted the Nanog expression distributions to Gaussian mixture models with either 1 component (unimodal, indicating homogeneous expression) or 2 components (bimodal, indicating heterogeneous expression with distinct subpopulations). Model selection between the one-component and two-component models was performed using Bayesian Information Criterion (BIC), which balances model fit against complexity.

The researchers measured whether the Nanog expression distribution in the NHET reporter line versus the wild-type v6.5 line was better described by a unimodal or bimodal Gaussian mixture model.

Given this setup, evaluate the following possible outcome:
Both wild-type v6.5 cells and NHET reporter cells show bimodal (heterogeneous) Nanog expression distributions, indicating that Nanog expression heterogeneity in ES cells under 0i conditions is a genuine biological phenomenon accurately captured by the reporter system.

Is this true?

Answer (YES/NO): NO